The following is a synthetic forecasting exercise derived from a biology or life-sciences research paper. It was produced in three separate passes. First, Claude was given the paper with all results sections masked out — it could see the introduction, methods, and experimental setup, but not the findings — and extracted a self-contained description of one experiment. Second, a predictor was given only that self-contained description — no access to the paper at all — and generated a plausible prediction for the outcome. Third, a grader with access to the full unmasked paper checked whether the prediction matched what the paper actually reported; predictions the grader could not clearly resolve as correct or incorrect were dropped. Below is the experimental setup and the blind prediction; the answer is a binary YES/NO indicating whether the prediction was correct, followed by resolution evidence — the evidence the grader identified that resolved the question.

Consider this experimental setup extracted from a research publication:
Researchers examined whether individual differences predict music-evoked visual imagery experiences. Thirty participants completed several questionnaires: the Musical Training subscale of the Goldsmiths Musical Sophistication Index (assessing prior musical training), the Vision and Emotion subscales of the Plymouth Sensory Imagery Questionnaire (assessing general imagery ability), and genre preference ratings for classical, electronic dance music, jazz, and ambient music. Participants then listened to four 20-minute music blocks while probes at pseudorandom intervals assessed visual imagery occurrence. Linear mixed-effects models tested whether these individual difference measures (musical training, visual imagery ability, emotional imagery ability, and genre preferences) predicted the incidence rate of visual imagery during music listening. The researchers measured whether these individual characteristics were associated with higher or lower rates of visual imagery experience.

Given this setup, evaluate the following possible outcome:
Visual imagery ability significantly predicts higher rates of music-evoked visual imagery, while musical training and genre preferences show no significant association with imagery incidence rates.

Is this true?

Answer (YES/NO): NO